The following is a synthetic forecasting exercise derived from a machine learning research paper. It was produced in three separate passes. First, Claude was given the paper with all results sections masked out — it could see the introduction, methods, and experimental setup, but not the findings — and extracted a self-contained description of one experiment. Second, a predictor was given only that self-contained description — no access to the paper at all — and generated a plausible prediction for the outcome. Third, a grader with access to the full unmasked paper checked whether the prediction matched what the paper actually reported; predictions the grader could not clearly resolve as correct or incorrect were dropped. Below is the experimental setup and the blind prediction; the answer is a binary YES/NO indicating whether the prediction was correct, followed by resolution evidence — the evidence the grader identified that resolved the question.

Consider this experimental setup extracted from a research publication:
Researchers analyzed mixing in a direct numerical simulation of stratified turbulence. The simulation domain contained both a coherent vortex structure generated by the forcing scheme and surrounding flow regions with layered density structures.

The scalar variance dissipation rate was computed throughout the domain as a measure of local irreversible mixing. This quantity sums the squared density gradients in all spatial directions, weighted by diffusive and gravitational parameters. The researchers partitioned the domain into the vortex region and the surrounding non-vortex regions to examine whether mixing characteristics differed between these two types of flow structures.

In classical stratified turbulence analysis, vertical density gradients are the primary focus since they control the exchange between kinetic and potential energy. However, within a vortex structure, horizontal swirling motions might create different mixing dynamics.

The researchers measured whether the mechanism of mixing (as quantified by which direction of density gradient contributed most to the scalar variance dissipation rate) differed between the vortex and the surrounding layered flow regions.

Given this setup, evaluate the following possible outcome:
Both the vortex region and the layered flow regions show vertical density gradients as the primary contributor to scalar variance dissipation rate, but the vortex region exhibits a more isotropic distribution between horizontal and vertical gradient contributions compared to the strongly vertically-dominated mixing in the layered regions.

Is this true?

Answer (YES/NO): NO